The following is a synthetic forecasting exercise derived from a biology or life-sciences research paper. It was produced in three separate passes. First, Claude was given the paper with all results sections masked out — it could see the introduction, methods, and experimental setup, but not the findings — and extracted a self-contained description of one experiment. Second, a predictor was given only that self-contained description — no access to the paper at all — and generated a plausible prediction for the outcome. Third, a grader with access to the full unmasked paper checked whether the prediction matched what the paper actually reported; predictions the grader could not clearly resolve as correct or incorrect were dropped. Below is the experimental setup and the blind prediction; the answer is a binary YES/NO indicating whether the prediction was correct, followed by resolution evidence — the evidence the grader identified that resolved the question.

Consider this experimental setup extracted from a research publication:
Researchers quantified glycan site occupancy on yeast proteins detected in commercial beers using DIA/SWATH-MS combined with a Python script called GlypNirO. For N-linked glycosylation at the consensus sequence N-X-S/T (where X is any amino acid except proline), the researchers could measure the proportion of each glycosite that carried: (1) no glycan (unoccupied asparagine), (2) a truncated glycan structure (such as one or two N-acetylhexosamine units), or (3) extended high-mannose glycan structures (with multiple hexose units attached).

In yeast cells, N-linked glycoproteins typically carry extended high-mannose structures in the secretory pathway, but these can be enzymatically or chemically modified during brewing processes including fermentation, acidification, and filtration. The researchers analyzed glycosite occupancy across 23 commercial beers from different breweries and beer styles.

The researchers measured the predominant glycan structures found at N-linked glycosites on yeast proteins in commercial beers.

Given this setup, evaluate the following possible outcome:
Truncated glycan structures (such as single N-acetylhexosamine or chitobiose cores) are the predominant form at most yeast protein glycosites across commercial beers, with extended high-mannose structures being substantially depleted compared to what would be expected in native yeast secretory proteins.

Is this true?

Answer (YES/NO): YES